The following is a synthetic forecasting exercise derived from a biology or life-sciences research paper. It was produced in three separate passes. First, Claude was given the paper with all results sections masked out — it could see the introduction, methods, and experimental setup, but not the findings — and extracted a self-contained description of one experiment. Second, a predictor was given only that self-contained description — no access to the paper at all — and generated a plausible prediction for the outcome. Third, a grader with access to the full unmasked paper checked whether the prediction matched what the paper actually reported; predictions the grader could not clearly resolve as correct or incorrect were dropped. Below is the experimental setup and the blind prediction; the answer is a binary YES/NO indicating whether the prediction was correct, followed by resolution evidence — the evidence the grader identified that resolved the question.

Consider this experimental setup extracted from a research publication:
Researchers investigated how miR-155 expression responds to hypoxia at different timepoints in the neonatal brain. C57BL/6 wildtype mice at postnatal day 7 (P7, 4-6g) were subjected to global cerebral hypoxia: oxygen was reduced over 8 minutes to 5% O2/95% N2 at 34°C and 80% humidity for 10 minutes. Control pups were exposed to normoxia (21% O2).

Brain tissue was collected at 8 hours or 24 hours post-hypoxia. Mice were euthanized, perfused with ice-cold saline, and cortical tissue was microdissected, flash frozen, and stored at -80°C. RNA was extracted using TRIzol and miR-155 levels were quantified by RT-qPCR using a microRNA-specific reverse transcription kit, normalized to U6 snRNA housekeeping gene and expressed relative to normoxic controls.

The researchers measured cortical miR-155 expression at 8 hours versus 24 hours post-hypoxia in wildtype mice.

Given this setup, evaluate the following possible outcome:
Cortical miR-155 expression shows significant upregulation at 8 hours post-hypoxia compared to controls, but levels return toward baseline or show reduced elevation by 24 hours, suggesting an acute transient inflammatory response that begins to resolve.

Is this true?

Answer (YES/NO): NO